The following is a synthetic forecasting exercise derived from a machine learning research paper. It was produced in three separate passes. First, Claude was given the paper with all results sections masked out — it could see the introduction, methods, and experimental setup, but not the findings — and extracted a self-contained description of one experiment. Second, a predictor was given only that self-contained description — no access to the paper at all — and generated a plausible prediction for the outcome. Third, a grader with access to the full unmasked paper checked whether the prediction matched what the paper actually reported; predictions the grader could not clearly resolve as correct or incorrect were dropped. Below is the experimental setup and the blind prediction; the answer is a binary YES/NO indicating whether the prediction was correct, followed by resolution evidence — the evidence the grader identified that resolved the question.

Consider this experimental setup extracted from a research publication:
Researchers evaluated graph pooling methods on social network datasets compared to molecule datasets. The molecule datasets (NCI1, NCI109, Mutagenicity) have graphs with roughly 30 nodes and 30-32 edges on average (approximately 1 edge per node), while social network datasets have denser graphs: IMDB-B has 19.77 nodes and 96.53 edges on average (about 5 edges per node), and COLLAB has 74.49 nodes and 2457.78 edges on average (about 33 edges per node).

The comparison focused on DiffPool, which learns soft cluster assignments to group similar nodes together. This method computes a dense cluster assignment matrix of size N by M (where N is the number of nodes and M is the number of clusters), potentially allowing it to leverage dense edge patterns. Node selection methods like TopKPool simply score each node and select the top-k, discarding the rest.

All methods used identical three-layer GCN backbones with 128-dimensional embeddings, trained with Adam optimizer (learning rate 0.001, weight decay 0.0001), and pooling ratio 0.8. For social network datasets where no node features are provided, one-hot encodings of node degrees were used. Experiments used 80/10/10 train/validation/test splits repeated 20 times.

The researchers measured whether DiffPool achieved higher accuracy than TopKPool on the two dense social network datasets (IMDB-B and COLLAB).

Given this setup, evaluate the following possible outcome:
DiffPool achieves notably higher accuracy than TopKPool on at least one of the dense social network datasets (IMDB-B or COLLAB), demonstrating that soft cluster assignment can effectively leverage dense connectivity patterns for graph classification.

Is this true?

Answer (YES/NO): YES